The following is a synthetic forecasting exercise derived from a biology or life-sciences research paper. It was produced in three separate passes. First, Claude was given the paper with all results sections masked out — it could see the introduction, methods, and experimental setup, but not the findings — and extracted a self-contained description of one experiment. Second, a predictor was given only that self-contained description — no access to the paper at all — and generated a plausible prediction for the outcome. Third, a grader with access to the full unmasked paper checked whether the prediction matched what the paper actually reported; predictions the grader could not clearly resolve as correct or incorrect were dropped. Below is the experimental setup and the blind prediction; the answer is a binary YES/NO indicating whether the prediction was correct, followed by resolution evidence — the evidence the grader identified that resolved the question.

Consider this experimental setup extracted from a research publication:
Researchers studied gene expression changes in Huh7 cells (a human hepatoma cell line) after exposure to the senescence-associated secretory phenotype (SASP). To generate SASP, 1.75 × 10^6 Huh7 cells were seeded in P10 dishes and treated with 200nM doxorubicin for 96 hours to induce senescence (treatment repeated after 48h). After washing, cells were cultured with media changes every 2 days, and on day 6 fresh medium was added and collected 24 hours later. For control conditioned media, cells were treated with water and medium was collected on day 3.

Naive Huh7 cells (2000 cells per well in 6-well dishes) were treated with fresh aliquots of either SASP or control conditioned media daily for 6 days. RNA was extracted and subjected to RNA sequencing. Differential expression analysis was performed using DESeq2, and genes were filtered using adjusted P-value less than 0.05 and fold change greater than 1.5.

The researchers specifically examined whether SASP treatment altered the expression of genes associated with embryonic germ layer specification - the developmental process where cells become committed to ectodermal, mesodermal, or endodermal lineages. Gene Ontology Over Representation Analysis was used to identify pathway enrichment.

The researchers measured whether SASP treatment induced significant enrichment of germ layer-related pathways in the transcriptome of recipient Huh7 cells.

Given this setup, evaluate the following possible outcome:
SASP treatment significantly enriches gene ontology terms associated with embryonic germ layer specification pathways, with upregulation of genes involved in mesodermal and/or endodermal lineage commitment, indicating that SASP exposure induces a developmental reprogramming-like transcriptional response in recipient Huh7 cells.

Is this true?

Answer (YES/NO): YES